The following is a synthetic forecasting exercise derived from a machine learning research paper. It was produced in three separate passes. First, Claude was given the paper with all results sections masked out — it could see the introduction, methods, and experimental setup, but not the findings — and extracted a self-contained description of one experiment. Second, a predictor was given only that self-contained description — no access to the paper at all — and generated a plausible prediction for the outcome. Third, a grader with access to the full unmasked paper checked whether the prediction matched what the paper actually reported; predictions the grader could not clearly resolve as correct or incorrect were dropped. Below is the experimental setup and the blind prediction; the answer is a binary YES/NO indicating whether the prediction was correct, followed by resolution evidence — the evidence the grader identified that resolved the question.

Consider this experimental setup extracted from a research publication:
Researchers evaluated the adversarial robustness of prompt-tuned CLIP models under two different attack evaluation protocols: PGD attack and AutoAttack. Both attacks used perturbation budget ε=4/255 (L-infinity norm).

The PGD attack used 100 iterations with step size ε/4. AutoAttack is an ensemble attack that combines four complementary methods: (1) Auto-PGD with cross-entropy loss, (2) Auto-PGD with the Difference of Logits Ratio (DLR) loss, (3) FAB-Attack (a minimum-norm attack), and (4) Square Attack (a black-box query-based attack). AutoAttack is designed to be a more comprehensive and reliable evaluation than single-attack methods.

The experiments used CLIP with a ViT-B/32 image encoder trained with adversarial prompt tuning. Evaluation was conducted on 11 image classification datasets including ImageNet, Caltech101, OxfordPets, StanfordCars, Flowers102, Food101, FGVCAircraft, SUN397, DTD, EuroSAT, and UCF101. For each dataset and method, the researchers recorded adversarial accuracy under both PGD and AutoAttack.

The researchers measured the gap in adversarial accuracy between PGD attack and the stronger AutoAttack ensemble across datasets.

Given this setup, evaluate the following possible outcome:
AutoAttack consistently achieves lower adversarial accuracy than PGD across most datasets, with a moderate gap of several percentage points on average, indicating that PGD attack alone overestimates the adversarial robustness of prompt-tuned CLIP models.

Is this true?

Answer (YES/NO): YES